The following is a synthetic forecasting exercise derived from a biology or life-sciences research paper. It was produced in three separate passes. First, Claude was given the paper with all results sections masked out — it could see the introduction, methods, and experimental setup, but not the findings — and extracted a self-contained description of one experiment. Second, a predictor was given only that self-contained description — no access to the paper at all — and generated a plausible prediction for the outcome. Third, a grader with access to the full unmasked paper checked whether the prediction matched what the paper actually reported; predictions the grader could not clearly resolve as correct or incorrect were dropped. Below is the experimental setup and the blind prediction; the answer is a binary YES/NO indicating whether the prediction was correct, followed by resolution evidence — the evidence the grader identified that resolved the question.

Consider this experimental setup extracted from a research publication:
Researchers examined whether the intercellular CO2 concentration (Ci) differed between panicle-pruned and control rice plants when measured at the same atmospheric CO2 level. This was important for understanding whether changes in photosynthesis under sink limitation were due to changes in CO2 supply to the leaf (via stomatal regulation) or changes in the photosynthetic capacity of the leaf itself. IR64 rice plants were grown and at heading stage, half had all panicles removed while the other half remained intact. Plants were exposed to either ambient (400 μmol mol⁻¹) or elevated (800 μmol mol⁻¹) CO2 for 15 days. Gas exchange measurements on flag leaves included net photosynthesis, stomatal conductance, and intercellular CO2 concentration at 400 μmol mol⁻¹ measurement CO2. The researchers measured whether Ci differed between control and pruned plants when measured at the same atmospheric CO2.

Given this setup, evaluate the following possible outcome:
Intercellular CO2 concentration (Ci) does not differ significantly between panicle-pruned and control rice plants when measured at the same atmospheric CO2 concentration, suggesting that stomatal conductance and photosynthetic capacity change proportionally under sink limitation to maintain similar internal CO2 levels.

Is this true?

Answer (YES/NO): YES